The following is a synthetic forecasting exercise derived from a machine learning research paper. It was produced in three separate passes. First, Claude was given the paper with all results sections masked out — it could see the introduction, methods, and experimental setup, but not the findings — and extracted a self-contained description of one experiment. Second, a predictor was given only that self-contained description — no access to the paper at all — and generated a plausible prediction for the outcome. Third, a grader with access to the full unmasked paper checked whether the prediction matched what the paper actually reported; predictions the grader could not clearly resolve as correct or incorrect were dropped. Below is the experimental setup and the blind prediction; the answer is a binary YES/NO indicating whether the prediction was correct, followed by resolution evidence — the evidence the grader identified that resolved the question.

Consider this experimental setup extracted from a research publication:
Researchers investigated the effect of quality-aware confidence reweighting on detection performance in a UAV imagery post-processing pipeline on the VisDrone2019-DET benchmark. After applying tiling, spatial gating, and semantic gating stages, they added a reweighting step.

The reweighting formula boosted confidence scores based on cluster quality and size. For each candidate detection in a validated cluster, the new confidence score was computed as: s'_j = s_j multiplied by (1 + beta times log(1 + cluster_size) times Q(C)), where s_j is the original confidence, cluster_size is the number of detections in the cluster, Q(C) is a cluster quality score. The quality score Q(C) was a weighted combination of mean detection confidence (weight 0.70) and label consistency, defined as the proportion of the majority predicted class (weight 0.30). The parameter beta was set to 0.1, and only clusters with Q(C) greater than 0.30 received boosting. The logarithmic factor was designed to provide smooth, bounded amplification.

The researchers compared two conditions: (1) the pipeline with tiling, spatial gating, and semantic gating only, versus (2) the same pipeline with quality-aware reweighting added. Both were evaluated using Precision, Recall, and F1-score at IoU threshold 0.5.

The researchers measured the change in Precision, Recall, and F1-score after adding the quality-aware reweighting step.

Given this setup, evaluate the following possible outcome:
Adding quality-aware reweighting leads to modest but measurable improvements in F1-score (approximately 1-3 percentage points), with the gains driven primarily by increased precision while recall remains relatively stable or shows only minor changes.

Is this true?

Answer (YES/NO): NO